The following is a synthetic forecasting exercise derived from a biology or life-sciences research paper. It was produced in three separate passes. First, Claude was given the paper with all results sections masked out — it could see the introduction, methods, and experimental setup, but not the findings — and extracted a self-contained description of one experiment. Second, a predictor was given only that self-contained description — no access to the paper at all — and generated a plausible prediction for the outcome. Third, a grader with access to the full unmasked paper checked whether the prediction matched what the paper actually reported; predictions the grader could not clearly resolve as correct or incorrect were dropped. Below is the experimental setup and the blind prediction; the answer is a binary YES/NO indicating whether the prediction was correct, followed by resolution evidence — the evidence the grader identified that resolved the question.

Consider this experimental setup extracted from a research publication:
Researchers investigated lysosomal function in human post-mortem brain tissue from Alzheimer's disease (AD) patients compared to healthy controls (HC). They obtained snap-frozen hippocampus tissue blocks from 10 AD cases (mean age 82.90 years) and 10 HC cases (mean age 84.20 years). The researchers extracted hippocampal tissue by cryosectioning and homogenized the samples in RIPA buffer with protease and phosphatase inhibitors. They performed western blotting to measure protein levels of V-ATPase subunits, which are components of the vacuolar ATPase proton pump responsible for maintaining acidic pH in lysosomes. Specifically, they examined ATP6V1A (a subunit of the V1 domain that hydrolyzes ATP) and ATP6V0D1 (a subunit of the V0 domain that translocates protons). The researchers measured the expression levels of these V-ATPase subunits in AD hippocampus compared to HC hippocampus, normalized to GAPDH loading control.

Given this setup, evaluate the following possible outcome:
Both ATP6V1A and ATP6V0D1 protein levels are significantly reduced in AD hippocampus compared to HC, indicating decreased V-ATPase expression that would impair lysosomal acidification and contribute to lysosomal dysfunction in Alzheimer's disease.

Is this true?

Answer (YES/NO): NO